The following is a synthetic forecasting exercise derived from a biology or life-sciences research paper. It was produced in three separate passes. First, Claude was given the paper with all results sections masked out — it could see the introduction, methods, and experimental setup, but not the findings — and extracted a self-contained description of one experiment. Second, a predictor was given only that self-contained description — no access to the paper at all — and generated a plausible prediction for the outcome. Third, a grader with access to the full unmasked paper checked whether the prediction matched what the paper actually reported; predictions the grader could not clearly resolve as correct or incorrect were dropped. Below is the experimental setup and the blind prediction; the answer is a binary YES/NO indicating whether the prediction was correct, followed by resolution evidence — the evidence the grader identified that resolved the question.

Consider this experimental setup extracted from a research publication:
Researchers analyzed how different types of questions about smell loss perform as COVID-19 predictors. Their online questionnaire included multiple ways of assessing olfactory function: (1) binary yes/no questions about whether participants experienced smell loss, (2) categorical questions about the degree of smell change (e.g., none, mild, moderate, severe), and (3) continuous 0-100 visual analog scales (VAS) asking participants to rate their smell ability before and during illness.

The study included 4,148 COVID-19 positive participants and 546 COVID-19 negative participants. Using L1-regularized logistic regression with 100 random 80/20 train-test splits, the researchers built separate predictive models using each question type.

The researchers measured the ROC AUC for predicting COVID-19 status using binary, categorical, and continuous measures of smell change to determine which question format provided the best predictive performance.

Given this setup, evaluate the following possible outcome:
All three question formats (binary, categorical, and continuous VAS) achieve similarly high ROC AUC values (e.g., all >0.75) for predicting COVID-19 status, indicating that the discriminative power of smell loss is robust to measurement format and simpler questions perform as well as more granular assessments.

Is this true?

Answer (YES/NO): NO